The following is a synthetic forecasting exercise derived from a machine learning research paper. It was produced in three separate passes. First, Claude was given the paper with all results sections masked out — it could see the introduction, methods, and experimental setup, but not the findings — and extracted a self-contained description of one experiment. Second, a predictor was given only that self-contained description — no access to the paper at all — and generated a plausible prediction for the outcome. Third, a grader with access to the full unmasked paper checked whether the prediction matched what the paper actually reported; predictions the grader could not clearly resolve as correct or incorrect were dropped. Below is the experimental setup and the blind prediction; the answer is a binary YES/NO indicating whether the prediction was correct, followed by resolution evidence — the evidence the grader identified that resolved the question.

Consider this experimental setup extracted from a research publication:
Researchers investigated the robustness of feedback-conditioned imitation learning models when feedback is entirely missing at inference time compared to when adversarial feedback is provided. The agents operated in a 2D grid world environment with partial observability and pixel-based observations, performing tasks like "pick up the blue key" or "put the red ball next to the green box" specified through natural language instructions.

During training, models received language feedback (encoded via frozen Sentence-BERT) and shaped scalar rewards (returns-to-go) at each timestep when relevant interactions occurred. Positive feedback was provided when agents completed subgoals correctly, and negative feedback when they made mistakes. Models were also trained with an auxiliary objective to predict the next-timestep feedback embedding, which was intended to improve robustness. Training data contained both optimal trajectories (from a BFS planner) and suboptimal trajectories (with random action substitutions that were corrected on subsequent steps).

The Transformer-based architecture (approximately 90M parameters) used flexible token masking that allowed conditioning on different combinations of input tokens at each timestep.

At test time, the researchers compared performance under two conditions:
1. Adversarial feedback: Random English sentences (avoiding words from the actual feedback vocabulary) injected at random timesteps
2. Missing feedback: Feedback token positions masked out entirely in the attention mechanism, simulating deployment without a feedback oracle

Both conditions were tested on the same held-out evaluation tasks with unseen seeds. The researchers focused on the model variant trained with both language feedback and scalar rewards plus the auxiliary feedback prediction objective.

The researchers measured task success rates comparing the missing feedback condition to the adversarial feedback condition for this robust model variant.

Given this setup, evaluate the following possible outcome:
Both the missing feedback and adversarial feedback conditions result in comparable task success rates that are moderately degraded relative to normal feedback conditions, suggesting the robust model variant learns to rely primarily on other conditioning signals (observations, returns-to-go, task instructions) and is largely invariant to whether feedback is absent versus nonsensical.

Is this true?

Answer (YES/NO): YES